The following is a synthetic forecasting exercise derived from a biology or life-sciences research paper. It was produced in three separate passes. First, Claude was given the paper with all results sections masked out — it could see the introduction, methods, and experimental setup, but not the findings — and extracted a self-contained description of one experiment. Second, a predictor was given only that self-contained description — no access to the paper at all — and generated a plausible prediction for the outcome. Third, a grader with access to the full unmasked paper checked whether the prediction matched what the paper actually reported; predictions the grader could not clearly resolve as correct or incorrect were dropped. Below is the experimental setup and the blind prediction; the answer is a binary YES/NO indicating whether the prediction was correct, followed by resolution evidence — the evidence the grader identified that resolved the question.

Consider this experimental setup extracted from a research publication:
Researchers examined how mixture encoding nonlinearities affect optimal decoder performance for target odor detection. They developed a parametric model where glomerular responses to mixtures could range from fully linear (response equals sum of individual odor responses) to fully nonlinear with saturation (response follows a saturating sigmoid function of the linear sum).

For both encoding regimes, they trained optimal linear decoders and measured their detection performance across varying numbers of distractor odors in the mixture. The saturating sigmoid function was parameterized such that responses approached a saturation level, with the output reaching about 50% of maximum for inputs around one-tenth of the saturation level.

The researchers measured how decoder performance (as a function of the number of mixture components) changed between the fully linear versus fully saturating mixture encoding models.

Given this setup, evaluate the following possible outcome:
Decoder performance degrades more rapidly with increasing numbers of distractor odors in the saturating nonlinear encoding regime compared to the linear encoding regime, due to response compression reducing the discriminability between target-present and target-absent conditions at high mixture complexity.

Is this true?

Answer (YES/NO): YES